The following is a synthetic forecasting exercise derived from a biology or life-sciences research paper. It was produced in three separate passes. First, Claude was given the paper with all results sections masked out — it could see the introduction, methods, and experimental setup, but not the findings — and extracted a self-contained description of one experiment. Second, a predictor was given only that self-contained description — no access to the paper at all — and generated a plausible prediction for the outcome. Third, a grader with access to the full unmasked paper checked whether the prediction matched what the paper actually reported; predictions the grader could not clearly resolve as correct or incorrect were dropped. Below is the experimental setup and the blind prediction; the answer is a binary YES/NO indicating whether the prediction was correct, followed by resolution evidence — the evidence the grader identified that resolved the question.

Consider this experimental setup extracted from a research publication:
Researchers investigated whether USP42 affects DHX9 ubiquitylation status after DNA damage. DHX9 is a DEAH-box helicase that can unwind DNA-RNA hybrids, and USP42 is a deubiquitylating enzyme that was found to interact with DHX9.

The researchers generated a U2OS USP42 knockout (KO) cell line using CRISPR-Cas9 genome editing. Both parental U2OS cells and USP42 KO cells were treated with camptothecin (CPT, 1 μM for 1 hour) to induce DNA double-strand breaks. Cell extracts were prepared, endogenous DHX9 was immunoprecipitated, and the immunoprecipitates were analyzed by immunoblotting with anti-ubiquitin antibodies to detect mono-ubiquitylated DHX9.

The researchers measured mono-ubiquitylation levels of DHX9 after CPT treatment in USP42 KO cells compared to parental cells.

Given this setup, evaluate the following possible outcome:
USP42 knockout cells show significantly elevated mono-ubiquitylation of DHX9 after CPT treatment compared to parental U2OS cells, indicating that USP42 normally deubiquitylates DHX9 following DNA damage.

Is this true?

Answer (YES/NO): NO